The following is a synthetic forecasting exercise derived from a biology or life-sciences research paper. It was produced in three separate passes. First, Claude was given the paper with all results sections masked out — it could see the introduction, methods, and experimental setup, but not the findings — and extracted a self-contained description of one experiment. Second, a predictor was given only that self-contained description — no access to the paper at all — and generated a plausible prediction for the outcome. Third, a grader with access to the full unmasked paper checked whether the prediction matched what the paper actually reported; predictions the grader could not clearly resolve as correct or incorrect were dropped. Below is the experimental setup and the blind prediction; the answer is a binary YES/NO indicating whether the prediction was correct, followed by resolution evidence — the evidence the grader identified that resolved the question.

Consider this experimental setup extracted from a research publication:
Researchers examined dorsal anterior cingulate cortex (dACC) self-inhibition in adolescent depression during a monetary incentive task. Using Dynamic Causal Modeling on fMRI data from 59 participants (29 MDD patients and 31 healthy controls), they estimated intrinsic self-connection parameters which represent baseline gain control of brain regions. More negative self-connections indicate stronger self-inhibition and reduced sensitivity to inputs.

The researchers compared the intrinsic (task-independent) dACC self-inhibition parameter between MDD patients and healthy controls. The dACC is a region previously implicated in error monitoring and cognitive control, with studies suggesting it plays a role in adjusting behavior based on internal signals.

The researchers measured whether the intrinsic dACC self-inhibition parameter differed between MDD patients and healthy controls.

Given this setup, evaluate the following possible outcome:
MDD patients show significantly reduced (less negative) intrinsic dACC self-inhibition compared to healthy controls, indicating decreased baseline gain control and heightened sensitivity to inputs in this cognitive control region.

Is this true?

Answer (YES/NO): YES